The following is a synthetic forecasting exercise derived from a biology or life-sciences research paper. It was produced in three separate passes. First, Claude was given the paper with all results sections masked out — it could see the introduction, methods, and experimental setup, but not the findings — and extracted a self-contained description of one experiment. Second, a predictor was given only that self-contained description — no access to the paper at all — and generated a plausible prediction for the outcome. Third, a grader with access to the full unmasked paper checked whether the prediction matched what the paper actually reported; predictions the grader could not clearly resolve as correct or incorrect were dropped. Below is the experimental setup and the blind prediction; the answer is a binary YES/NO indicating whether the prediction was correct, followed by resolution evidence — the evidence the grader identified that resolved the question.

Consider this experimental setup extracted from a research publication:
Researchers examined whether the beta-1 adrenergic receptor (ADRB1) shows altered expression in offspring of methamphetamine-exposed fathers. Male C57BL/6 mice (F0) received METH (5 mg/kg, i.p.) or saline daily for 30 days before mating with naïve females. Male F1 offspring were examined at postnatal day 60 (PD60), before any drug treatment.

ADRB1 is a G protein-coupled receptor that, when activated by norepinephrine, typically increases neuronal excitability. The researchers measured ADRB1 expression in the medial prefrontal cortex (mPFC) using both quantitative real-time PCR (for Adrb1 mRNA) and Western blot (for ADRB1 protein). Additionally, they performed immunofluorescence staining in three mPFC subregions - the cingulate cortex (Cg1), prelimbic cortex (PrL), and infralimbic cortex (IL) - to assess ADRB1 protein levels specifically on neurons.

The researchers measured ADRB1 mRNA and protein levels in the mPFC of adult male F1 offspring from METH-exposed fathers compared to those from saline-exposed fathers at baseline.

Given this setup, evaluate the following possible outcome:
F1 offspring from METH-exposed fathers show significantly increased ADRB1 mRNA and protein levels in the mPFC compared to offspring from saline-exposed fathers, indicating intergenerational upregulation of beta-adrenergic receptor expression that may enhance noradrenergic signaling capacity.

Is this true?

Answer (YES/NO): YES